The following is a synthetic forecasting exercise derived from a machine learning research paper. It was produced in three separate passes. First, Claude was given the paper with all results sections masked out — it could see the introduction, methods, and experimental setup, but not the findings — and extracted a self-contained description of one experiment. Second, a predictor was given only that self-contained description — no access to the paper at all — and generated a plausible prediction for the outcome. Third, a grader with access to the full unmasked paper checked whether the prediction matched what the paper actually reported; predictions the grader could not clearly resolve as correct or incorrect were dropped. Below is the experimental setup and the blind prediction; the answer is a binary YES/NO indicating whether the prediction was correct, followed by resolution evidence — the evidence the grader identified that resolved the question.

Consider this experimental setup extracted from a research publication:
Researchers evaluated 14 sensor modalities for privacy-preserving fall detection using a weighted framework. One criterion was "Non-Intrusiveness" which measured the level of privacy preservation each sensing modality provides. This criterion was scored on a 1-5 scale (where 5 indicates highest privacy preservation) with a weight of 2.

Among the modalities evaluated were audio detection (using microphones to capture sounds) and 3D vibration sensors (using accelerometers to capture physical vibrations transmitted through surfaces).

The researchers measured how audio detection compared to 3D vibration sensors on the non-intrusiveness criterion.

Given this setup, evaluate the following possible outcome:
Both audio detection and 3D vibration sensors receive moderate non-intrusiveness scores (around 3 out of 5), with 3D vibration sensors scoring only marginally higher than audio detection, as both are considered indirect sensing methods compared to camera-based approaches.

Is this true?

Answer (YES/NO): NO